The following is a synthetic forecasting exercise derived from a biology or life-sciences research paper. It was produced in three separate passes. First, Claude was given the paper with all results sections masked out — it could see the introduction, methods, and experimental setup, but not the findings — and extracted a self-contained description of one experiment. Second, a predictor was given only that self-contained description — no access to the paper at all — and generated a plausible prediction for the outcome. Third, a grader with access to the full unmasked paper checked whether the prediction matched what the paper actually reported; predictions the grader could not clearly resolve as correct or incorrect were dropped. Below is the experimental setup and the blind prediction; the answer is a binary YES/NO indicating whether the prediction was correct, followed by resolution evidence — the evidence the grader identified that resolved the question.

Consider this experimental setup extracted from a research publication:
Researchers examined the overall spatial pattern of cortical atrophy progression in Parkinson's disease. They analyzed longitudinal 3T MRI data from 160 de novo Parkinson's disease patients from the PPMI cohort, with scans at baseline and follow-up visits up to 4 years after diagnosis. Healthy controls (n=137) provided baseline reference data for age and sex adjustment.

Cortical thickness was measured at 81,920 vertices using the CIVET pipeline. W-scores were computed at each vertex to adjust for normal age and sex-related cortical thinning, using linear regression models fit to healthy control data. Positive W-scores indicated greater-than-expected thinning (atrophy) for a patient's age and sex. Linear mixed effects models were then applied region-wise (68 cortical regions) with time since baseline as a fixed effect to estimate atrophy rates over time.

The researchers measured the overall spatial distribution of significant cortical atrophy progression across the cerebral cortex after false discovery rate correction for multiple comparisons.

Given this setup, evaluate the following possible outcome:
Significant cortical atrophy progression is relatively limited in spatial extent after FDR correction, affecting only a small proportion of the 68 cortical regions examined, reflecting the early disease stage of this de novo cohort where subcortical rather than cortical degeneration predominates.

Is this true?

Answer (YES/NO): NO